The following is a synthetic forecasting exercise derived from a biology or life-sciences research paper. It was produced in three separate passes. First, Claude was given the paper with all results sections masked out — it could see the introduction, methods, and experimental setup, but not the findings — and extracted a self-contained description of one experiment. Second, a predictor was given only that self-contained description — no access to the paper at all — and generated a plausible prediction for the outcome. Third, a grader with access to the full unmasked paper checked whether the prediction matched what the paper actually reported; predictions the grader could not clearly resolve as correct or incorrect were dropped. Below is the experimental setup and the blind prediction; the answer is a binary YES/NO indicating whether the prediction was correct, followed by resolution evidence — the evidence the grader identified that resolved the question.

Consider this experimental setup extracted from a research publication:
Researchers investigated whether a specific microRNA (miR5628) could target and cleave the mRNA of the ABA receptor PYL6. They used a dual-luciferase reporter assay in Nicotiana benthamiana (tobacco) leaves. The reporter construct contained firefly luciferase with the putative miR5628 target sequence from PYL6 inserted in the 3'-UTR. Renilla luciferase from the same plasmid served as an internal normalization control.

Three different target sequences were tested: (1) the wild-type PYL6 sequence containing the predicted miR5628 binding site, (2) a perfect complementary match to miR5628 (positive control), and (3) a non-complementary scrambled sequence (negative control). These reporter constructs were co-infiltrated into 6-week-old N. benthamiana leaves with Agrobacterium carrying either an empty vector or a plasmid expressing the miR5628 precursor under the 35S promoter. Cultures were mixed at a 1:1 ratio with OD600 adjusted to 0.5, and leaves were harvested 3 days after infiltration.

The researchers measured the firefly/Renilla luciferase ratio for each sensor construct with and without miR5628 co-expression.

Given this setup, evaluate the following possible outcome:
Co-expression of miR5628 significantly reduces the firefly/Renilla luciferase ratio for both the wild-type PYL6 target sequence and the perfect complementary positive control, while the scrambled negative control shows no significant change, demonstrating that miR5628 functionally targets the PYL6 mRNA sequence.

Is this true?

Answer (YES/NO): NO